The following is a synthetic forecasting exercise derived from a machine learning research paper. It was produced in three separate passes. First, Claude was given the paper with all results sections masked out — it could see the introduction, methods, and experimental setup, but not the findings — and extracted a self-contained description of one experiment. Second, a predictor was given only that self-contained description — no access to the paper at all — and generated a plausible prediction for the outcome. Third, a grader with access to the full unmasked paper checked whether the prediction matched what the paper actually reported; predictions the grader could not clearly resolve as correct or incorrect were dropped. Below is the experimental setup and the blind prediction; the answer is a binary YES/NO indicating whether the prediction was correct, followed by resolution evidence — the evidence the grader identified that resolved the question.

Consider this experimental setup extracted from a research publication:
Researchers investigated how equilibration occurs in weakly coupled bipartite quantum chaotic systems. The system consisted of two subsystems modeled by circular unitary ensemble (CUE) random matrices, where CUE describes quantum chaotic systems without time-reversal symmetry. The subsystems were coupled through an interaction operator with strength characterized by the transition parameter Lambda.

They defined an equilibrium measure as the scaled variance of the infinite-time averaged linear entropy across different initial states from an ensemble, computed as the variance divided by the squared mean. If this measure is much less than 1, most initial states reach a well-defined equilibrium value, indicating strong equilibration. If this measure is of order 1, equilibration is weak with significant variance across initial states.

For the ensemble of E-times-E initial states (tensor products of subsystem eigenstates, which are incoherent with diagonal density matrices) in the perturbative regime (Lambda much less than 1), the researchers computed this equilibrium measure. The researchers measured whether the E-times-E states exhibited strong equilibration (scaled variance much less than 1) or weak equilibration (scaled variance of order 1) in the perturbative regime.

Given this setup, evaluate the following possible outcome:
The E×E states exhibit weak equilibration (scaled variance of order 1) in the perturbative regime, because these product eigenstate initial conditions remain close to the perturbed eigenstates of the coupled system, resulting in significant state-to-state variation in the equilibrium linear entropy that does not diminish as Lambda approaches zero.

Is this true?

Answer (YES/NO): YES